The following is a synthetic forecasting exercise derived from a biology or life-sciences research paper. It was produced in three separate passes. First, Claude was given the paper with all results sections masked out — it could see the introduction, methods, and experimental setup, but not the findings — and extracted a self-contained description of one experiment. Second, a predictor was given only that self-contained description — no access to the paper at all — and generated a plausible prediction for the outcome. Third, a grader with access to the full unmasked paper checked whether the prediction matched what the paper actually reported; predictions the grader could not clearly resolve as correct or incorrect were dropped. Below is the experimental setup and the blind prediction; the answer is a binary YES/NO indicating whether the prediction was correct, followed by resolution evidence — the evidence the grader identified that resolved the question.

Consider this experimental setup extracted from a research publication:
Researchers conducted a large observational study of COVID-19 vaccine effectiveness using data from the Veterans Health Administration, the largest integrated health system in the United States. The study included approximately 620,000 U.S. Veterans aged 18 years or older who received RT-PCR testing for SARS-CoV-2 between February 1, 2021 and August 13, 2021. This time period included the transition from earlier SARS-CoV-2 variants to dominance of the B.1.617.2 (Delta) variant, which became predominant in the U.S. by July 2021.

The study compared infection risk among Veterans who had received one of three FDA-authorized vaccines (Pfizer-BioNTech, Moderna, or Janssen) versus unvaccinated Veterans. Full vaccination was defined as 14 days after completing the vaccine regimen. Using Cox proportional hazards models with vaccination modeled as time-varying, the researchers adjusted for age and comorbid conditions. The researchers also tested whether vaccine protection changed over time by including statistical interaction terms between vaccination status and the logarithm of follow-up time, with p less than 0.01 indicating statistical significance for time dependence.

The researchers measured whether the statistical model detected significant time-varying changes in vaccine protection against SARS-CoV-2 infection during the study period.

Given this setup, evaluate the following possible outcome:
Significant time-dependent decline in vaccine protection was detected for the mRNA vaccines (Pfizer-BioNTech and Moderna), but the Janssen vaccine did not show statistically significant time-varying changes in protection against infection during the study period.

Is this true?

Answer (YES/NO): NO